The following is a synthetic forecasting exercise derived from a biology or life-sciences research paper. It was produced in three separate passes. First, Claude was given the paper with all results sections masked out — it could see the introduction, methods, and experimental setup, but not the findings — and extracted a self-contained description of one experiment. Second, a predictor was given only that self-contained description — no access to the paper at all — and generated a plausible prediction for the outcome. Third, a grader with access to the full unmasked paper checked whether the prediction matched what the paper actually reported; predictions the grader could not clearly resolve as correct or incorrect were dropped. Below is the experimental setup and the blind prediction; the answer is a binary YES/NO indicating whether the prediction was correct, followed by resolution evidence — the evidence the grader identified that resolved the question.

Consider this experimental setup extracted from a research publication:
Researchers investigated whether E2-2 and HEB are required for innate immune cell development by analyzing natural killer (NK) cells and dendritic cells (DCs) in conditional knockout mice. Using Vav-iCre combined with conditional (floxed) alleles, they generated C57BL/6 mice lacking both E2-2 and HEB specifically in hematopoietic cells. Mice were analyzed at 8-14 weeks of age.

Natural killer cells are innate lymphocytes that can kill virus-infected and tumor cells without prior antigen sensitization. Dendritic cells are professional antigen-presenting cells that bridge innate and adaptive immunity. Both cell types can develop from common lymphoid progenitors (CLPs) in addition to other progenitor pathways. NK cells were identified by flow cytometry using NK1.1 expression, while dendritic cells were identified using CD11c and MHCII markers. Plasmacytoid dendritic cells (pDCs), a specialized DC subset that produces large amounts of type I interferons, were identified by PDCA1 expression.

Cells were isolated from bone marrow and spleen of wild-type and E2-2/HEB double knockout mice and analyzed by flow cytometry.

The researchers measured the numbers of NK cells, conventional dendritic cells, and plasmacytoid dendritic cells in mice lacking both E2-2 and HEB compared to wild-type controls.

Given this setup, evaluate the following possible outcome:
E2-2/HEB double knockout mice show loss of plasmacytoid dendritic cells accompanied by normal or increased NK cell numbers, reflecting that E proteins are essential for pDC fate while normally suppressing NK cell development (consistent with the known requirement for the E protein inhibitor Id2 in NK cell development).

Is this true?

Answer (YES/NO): NO